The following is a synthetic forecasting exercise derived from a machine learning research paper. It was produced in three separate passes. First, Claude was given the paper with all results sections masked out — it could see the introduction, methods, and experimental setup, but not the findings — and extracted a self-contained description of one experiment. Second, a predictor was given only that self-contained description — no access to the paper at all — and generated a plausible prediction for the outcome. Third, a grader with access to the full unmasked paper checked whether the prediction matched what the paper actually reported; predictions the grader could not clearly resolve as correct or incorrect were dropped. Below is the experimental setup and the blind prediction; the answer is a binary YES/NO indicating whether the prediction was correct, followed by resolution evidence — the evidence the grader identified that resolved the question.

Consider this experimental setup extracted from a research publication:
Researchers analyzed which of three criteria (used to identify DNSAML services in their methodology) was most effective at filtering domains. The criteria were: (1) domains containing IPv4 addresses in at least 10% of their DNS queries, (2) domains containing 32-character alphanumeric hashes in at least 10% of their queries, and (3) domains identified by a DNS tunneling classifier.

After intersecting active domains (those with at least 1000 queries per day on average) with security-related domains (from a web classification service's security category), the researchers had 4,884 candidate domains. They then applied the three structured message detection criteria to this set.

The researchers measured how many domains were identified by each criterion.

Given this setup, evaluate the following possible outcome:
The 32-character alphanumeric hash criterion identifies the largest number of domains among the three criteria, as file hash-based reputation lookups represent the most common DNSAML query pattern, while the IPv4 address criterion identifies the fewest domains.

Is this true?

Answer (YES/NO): NO